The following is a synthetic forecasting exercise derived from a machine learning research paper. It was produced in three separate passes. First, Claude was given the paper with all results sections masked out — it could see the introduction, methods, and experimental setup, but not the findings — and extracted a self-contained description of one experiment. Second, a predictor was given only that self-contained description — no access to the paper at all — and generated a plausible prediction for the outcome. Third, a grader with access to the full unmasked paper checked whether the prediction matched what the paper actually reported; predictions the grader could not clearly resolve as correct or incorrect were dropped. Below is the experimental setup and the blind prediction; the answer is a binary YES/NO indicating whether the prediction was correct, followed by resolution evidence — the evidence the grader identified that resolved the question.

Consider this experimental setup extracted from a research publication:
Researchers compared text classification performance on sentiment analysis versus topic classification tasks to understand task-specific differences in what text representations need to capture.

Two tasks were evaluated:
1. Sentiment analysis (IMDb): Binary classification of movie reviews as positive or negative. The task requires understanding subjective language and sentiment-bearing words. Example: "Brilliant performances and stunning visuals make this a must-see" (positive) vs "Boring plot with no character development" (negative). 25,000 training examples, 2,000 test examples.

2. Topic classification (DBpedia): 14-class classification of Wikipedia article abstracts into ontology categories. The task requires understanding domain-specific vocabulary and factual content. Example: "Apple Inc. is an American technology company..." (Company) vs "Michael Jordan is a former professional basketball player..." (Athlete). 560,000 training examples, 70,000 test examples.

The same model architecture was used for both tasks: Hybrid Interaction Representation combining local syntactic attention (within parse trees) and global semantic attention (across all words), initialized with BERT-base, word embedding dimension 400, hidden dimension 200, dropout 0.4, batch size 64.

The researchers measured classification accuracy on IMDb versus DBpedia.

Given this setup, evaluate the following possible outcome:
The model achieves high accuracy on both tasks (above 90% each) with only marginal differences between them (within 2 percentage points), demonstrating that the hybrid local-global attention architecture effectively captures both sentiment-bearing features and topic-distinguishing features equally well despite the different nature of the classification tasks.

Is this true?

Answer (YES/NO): NO